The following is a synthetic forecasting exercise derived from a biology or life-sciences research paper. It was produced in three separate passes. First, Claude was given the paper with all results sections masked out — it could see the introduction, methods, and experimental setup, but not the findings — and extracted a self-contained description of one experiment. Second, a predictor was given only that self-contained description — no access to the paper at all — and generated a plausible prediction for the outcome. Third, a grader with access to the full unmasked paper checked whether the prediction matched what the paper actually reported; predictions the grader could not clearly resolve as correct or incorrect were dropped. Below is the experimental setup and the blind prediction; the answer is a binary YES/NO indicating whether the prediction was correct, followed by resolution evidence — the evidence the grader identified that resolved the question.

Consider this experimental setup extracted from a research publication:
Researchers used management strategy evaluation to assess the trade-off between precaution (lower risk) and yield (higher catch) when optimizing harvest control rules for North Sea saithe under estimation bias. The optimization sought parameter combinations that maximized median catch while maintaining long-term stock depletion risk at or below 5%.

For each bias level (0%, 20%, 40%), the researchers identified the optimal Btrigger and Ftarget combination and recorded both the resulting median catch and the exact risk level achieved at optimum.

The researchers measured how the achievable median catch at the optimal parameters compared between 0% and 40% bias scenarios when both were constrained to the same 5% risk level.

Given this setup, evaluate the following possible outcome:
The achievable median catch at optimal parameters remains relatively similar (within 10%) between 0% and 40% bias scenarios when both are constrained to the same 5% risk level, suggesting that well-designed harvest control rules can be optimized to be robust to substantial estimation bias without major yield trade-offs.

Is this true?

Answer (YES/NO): YES